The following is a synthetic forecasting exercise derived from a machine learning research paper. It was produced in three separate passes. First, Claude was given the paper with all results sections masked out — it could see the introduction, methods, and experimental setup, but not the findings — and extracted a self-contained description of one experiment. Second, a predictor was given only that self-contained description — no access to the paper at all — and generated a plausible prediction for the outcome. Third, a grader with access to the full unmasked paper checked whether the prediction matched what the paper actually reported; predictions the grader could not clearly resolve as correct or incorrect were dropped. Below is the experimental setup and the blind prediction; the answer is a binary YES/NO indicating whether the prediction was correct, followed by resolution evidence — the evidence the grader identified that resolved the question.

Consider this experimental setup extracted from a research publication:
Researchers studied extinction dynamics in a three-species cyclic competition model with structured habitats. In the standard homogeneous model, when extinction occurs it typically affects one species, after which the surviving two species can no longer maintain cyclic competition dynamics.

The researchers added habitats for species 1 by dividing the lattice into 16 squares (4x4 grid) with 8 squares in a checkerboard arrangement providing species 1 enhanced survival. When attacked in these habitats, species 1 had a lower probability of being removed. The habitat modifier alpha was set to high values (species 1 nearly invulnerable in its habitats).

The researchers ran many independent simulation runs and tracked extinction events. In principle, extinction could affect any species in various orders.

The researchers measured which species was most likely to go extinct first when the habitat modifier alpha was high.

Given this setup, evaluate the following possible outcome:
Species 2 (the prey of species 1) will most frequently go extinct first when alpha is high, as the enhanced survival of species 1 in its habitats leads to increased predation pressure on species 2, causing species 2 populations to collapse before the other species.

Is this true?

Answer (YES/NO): YES